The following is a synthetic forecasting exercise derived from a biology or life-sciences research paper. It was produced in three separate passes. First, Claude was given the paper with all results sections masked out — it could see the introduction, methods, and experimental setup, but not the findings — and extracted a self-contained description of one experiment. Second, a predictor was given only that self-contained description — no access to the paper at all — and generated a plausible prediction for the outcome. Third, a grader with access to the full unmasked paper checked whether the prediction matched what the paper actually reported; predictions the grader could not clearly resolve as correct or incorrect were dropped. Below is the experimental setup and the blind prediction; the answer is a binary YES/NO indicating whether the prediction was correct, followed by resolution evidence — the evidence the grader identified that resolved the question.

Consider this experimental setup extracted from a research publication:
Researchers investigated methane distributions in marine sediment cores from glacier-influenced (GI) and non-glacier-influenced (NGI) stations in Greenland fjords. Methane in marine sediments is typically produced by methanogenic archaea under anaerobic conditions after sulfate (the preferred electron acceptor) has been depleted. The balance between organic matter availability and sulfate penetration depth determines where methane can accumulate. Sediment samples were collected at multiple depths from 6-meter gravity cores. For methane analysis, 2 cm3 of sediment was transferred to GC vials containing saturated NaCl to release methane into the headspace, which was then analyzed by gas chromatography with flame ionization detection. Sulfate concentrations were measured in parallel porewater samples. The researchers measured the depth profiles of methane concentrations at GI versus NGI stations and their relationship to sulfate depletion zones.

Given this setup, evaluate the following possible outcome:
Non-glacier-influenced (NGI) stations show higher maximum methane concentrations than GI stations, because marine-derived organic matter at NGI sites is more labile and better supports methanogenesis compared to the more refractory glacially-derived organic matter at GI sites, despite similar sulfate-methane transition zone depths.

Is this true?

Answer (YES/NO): NO